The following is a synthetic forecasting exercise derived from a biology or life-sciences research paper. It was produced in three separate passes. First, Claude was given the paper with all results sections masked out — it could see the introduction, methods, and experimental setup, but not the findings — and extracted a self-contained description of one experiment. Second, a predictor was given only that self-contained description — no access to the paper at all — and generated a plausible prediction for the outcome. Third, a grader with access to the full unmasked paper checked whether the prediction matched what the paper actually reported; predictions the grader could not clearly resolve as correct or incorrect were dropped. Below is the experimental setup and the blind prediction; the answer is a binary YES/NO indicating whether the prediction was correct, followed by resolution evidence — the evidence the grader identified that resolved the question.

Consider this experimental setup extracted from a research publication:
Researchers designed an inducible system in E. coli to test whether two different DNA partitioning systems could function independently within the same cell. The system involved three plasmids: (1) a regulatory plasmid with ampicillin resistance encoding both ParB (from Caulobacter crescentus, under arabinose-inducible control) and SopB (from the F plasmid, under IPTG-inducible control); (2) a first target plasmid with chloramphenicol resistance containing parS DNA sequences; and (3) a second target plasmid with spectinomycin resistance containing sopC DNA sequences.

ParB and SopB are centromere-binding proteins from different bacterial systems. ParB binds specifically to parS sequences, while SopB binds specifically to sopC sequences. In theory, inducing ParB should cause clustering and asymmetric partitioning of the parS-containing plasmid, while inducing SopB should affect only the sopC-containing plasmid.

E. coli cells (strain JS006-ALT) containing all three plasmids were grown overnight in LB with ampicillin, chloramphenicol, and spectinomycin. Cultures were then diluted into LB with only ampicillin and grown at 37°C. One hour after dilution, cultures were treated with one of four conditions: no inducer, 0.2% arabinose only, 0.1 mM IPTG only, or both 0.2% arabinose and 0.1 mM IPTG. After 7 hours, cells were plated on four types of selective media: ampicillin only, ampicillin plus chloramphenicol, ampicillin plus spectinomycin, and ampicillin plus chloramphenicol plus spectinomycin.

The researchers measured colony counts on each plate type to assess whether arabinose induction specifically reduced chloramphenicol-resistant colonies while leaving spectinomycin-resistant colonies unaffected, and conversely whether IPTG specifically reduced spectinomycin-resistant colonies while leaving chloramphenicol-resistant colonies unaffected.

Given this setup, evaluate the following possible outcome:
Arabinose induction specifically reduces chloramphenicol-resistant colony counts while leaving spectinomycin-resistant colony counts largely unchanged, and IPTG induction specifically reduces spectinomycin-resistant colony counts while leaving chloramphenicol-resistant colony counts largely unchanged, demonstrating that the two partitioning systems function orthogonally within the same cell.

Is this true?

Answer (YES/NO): YES